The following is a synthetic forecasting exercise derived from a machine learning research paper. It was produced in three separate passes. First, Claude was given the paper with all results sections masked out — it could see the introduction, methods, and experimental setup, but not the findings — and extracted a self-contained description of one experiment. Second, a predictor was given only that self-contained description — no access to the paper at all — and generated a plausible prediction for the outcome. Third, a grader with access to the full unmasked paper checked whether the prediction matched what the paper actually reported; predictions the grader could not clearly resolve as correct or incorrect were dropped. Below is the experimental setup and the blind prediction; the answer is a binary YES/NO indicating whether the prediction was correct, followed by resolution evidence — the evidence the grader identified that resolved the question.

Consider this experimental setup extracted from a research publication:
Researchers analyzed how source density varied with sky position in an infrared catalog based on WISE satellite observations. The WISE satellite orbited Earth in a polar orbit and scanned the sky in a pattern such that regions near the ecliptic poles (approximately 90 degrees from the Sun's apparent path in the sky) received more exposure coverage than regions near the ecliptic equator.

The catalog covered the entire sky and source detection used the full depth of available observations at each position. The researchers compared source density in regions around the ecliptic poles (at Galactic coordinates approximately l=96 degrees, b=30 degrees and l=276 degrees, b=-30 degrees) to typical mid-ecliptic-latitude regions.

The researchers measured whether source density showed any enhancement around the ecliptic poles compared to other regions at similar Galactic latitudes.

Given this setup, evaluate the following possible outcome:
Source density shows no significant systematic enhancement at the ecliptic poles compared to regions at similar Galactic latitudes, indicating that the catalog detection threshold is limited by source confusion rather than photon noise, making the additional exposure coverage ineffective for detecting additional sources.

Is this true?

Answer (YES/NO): NO